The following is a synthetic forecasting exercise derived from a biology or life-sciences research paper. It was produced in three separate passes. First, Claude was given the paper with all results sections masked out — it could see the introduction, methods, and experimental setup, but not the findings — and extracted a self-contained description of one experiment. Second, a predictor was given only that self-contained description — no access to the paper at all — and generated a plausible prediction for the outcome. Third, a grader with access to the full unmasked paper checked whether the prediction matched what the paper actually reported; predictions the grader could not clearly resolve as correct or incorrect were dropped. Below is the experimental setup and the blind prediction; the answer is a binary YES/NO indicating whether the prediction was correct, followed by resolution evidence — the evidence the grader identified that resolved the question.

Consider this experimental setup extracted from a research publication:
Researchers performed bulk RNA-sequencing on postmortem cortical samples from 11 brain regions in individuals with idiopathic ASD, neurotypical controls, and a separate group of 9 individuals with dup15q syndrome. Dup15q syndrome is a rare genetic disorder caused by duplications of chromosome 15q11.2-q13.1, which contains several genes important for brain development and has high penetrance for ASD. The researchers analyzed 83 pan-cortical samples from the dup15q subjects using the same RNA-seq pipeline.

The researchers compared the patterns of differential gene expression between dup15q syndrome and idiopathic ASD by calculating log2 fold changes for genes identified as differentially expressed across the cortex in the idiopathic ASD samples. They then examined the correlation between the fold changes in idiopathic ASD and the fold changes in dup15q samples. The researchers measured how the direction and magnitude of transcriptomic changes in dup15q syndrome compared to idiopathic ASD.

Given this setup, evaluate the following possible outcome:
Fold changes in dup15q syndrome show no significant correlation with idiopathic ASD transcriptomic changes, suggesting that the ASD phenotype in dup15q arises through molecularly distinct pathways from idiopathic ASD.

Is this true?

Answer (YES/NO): NO